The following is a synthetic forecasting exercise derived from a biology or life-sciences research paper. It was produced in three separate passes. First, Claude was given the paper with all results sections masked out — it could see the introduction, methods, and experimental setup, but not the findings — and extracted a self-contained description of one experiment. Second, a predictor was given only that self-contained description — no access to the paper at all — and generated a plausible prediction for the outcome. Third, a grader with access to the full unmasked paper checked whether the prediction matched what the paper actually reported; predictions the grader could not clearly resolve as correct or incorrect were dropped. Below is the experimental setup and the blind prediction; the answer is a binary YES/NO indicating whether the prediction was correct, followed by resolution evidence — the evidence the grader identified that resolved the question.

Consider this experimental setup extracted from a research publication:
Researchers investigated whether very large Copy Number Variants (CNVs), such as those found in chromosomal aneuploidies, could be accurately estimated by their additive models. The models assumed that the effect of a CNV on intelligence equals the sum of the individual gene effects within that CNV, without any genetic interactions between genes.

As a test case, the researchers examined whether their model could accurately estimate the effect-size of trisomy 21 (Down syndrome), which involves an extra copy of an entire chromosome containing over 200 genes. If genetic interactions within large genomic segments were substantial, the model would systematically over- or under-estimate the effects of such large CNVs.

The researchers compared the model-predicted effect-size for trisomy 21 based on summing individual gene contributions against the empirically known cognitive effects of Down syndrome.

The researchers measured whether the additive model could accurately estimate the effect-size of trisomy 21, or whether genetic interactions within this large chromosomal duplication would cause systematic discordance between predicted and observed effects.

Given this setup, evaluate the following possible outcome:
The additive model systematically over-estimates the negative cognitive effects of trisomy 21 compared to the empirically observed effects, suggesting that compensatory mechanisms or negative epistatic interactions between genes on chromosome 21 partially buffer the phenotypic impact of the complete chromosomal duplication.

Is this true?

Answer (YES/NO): NO